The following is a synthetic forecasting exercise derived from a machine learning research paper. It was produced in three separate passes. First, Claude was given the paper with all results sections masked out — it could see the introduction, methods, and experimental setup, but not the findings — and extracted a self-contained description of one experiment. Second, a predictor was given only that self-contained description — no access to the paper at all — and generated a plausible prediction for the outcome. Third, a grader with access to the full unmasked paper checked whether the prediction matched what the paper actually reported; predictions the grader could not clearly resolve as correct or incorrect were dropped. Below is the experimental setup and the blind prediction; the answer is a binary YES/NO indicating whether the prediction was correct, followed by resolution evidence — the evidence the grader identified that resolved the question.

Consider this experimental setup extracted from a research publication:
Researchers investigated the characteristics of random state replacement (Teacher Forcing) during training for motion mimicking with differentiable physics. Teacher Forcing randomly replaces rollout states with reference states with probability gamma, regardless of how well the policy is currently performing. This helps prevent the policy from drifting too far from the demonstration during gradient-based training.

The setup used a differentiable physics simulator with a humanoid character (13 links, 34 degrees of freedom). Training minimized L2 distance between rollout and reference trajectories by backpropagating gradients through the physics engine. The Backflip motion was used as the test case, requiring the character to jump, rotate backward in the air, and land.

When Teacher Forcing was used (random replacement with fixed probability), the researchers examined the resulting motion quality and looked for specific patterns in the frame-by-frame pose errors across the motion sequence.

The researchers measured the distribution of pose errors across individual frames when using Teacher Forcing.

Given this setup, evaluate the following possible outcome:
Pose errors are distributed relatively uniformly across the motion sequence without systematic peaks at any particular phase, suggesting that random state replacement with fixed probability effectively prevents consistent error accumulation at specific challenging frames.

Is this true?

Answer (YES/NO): NO